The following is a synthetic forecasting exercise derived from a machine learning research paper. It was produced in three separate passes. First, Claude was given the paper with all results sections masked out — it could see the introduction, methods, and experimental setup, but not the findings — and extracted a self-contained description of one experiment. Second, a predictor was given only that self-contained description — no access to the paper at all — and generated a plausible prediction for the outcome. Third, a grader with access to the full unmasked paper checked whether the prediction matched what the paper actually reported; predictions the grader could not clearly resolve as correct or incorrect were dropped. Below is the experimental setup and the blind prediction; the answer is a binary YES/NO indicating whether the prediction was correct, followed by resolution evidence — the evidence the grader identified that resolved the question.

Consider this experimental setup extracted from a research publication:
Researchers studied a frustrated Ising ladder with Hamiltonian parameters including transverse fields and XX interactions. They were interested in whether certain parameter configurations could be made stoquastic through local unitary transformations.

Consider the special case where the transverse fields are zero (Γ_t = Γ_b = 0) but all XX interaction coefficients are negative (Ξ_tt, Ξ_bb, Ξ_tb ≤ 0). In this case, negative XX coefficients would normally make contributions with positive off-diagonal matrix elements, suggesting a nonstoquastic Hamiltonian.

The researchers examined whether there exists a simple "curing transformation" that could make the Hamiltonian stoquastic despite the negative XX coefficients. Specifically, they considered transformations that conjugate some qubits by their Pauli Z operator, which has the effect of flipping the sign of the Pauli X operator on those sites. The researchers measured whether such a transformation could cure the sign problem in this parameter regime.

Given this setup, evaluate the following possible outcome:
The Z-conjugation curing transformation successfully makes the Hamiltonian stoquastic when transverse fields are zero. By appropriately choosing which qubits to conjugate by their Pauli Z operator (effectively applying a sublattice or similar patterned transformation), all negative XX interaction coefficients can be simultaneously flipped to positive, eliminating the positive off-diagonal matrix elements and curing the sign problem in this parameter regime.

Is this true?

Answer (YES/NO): YES